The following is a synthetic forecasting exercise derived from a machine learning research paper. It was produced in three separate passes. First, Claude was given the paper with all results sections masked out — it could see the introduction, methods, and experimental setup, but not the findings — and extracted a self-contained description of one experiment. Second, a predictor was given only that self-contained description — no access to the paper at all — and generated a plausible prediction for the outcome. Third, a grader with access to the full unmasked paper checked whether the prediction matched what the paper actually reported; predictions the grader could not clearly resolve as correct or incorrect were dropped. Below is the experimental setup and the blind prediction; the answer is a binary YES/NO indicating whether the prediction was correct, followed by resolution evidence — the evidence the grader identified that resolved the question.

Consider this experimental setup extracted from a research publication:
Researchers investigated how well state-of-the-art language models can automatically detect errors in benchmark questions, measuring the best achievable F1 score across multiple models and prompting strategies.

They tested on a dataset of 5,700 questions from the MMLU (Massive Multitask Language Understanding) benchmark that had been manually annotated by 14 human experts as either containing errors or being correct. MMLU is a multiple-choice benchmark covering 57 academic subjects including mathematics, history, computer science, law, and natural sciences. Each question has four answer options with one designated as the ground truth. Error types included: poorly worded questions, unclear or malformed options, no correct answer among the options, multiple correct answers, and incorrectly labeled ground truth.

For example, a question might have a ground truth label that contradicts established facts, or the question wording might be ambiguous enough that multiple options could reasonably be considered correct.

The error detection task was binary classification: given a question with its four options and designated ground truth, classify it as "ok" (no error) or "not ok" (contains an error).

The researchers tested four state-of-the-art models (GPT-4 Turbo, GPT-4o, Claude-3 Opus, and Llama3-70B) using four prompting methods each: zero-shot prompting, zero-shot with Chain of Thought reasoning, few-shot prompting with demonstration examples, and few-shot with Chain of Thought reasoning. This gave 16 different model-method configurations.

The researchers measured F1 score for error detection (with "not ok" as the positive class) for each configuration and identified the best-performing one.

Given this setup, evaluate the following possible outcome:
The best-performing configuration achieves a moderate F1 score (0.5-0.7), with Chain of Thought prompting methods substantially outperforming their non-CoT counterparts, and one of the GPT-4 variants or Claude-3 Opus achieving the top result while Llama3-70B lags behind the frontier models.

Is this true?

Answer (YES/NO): NO